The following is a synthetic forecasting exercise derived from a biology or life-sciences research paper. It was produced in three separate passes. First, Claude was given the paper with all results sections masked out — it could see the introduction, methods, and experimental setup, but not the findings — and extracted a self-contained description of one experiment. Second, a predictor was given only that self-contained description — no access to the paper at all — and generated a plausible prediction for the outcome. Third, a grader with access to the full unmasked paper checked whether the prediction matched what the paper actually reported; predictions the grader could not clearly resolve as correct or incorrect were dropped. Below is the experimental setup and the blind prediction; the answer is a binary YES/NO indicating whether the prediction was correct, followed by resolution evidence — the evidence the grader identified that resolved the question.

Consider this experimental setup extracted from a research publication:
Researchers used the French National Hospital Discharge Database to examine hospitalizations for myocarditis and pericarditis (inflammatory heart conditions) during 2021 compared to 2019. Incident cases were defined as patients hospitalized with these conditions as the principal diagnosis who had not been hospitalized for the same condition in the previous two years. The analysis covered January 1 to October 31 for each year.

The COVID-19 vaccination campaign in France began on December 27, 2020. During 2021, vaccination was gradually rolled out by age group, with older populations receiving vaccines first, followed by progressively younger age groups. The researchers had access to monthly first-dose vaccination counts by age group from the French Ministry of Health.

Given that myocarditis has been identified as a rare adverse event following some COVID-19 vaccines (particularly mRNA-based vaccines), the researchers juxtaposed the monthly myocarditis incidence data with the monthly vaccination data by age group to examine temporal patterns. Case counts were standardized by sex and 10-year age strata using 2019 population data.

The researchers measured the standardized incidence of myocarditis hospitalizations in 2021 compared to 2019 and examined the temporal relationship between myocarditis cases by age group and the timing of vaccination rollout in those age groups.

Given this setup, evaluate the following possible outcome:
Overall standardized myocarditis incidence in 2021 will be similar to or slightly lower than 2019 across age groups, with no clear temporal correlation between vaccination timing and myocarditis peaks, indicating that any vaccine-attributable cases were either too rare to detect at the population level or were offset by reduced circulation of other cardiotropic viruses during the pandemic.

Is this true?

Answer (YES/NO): NO